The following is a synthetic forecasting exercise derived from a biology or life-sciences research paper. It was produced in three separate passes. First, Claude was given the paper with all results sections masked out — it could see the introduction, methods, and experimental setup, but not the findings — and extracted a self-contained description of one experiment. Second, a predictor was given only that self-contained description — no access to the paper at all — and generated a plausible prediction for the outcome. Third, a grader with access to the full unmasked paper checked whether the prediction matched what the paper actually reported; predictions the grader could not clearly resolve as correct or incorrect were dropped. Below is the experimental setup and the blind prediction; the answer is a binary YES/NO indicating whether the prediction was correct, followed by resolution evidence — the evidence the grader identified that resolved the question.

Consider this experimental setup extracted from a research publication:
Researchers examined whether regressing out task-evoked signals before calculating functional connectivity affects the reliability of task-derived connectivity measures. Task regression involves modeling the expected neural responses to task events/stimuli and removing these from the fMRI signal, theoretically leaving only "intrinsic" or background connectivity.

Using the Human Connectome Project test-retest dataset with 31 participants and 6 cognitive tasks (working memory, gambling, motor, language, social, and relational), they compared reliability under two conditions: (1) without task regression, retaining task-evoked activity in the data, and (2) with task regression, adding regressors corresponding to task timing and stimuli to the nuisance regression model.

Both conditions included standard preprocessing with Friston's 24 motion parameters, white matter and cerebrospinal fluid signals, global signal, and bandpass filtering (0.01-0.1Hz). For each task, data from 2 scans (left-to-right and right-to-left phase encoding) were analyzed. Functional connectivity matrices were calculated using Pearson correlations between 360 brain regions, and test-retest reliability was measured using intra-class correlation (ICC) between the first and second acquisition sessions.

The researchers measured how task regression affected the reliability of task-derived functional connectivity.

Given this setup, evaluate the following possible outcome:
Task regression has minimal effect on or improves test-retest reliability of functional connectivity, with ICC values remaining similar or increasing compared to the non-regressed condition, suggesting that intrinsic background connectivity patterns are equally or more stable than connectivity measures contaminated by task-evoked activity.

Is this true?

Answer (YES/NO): NO